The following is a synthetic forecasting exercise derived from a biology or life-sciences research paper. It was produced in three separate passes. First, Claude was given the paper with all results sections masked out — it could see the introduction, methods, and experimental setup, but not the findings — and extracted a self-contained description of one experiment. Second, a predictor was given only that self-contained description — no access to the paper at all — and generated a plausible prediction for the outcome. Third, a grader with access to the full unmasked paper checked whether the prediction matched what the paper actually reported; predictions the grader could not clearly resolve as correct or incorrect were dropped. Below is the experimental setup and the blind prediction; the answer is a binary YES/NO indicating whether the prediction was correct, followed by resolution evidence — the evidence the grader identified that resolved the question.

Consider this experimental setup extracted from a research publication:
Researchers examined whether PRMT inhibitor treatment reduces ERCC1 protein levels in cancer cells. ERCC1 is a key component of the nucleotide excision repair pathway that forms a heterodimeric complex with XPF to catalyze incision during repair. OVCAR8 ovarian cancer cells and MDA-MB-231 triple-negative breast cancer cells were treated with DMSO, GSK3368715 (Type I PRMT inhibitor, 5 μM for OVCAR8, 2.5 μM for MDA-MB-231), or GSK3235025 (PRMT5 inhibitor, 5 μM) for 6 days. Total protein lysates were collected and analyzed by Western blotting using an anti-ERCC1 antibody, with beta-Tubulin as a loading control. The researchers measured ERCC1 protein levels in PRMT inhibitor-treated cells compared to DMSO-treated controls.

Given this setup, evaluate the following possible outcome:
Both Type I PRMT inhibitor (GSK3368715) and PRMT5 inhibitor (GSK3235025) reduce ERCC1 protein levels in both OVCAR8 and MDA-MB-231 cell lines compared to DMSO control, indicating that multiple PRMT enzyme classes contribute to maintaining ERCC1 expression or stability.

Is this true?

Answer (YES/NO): YES